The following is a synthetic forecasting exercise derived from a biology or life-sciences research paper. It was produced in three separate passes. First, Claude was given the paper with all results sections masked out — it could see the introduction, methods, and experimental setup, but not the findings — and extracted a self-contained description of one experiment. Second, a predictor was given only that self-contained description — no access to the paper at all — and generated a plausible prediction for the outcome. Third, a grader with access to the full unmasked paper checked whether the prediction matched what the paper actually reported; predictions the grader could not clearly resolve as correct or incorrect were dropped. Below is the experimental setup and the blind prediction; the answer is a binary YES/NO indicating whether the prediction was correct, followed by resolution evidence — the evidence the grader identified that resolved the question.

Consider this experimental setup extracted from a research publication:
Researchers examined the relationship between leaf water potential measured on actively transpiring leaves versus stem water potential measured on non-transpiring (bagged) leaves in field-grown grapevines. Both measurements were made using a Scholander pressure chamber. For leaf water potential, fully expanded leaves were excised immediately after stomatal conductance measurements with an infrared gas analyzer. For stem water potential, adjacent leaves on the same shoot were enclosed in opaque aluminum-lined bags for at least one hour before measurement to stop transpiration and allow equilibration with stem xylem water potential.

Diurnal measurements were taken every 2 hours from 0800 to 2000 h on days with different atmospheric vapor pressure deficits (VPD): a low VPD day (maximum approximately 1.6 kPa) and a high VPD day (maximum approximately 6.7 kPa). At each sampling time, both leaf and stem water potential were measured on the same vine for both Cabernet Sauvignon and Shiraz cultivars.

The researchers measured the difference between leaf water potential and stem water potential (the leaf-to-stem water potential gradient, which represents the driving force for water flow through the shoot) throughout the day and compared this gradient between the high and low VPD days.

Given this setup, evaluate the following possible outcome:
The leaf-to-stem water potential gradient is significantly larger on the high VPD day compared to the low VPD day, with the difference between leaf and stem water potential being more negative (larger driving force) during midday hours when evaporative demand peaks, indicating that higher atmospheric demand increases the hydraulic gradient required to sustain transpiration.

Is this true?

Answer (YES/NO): YES